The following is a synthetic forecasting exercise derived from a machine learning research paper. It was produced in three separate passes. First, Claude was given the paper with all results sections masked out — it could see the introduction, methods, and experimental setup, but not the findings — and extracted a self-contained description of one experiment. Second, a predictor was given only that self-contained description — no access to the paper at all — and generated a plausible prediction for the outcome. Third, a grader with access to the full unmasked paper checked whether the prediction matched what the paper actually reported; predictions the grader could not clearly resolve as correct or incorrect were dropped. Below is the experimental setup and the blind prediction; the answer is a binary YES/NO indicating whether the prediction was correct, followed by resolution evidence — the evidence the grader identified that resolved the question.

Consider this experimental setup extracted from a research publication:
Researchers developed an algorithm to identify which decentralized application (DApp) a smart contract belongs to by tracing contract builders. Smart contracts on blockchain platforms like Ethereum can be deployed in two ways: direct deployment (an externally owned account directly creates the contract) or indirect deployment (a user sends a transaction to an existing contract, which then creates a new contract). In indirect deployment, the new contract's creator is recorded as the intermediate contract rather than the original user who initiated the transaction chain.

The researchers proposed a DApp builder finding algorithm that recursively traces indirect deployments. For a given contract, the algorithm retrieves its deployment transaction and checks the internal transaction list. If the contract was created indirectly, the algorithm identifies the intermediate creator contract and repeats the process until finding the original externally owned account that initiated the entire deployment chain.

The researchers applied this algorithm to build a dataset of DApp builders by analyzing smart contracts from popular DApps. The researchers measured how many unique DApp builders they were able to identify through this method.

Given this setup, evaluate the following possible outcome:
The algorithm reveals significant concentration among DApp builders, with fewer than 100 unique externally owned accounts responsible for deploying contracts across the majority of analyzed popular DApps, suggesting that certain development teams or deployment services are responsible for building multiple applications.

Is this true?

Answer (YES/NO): NO